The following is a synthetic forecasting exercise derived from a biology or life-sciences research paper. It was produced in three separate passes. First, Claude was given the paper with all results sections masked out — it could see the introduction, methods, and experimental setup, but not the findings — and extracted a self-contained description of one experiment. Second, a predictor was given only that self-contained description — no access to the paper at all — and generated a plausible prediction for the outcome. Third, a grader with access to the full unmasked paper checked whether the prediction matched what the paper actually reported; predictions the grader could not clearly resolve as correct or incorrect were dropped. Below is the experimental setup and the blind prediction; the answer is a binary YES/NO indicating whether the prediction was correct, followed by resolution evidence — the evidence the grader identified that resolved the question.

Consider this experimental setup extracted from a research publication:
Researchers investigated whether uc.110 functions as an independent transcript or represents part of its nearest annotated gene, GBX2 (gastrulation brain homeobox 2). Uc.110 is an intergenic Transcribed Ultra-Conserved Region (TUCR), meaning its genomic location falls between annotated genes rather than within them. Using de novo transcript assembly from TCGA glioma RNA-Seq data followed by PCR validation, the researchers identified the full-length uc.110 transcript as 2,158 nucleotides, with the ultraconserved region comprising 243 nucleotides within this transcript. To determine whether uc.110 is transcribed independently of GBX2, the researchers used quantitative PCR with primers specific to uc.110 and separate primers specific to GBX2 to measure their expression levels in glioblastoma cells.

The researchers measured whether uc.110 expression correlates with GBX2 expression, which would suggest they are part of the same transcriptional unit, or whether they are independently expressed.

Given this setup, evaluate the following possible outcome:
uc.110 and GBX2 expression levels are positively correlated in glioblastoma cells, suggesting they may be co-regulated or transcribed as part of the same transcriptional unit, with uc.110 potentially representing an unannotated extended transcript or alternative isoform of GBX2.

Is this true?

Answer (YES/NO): NO